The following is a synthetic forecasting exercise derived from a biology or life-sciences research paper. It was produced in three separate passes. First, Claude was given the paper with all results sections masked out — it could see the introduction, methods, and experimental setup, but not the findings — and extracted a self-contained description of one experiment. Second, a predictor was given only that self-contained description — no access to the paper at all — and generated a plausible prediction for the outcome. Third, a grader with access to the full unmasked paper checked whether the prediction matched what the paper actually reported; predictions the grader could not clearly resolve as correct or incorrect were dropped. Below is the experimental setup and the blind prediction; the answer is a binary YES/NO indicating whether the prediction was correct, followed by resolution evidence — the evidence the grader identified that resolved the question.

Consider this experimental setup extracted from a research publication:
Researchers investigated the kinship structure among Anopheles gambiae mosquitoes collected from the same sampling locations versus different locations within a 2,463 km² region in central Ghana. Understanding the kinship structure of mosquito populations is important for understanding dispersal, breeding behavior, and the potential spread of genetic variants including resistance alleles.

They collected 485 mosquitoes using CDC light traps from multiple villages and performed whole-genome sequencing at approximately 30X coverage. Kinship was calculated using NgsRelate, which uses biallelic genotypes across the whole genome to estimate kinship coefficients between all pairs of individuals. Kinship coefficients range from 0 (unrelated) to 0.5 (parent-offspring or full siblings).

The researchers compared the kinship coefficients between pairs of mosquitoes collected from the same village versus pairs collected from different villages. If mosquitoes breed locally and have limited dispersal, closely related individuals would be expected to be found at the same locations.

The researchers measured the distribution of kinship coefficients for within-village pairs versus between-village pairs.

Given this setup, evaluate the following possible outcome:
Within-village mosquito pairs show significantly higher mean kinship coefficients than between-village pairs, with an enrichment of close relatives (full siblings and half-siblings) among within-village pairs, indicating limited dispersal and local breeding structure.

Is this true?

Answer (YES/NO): YES